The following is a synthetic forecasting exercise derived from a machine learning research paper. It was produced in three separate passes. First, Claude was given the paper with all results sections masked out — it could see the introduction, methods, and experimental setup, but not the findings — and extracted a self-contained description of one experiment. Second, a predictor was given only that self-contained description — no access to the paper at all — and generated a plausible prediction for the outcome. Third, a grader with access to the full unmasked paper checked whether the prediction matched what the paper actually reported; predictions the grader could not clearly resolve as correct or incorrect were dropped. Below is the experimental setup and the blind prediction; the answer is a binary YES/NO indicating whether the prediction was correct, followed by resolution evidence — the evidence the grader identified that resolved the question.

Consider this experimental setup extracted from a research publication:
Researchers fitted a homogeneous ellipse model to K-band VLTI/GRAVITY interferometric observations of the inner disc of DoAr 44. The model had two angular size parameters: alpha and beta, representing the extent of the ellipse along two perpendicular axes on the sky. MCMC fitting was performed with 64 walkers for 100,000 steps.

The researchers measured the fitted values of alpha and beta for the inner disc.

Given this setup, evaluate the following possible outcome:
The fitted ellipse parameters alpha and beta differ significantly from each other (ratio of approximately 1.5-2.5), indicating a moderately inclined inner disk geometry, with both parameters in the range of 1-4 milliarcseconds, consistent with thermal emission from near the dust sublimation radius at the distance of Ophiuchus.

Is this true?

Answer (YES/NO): NO